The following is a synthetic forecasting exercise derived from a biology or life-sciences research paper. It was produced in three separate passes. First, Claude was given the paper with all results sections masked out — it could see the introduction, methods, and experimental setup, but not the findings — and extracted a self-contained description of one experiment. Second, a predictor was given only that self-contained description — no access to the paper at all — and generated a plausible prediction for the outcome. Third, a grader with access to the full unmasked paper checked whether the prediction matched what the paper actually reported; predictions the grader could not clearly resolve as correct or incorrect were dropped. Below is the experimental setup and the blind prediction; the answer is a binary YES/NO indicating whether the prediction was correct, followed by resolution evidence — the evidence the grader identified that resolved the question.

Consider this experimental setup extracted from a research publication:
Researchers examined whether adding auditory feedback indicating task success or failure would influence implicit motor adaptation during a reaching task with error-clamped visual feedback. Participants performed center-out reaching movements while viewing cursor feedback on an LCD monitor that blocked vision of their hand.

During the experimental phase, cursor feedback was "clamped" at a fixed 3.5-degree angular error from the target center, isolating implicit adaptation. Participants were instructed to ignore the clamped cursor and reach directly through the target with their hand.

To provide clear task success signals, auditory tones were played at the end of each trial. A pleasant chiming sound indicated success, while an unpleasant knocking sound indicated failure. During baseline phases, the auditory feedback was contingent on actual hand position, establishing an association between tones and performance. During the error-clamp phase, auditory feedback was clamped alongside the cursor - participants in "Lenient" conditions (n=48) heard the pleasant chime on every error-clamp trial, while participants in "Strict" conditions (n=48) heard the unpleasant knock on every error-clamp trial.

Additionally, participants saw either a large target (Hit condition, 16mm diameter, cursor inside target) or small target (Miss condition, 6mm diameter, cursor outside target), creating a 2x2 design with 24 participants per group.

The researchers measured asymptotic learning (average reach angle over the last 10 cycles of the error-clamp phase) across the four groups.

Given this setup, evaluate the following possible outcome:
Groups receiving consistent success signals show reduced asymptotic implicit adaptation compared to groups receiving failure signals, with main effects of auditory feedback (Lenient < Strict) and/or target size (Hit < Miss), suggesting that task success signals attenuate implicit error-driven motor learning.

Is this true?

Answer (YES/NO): NO